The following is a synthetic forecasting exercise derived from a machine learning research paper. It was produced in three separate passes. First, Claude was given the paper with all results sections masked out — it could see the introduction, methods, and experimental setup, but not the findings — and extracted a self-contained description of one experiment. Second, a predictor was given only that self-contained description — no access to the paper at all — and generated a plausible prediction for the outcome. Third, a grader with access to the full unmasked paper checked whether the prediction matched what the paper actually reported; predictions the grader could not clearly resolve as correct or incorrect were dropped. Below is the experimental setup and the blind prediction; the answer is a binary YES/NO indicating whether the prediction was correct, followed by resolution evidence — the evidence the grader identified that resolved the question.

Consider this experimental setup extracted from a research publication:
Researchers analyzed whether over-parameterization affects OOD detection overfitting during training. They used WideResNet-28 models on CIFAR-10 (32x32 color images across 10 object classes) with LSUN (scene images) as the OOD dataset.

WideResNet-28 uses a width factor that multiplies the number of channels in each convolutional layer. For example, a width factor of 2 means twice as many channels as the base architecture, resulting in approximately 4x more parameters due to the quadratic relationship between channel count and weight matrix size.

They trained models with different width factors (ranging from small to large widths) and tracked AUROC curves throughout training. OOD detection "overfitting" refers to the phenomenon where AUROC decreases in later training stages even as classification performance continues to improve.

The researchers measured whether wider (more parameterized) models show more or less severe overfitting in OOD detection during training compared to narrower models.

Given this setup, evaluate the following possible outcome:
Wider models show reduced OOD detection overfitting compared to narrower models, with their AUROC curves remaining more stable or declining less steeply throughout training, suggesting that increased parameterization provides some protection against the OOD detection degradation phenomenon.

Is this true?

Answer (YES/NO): NO